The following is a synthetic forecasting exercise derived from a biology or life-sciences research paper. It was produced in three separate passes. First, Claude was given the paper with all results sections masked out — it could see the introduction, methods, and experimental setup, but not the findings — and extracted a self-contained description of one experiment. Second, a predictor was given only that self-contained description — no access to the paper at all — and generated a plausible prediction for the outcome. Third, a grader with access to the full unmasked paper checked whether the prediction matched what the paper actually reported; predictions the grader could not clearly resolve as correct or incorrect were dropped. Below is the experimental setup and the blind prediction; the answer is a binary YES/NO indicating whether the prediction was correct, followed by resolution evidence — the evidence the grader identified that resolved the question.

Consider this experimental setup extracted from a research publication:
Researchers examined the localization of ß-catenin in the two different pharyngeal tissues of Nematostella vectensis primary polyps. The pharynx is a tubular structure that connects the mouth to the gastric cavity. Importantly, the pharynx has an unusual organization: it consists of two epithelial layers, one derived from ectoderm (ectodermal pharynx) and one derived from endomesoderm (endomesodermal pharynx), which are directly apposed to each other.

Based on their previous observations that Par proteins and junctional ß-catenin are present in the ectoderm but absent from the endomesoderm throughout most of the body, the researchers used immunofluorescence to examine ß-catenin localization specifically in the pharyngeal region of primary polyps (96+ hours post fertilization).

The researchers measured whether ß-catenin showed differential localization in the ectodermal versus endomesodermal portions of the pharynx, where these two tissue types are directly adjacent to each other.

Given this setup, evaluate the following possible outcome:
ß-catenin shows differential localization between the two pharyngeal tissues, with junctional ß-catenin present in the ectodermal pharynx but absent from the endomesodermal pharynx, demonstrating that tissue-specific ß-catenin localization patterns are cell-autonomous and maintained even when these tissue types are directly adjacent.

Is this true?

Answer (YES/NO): YES